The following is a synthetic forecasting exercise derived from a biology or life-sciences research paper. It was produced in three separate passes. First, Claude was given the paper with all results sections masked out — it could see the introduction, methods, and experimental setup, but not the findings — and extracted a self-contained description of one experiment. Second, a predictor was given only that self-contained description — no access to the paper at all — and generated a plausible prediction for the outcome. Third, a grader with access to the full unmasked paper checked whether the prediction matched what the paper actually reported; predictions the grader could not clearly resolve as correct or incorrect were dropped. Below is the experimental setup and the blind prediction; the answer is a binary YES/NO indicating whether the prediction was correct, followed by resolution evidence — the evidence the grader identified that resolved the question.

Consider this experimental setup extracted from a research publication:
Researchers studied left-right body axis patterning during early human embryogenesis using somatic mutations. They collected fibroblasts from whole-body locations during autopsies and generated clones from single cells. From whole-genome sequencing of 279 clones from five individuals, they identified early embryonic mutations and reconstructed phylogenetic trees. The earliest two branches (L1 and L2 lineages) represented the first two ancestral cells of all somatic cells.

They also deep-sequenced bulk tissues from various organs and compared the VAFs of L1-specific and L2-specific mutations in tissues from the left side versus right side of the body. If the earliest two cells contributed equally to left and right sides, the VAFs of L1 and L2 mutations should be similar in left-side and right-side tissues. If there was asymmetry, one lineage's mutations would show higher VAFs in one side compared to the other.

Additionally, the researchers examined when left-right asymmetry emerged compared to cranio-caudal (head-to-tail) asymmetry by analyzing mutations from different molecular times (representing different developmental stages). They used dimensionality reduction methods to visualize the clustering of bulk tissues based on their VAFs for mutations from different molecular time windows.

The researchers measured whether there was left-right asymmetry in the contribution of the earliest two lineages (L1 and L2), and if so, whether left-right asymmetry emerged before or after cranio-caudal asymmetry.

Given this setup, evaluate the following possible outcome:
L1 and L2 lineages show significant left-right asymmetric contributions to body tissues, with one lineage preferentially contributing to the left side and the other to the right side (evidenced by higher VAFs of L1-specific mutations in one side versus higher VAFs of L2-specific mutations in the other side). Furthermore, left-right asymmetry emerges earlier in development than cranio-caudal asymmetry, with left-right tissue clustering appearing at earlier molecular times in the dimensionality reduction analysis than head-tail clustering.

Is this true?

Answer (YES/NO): YES